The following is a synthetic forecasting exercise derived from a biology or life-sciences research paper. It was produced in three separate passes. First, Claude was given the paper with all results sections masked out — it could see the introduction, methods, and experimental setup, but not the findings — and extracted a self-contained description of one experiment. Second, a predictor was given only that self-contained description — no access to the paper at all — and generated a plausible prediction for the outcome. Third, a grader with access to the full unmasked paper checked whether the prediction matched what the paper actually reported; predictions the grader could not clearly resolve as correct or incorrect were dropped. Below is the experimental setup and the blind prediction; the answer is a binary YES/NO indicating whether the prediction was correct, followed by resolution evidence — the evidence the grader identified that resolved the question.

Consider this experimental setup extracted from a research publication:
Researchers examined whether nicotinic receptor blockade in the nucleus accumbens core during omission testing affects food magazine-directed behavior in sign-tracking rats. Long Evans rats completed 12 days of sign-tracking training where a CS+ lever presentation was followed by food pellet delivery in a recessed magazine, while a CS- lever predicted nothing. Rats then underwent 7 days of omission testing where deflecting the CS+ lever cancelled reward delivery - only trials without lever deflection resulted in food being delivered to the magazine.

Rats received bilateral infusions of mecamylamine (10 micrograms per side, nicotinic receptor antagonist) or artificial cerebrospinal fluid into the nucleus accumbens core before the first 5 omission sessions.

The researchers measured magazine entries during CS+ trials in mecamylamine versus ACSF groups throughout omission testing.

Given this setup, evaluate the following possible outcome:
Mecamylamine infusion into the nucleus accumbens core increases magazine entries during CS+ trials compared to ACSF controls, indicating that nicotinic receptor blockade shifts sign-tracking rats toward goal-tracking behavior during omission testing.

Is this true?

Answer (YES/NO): NO